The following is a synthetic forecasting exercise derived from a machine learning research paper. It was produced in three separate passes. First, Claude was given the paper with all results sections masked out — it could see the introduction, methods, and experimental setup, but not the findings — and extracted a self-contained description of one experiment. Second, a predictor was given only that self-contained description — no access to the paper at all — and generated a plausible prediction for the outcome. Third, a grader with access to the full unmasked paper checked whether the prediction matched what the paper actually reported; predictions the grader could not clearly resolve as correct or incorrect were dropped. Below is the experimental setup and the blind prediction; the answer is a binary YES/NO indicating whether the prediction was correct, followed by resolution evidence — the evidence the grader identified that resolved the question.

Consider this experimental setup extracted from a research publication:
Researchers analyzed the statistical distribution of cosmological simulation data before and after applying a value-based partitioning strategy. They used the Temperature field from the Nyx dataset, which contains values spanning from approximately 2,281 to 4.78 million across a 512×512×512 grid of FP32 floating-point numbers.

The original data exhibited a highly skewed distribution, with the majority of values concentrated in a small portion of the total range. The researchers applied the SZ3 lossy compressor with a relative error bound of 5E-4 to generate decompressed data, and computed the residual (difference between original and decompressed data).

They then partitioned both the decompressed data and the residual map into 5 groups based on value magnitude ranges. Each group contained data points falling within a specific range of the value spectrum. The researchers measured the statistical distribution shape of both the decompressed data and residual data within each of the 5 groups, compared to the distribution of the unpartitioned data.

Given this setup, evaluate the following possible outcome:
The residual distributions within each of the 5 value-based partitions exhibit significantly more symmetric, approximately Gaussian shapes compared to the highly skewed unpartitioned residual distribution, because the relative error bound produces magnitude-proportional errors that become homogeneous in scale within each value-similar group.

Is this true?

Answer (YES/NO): NO